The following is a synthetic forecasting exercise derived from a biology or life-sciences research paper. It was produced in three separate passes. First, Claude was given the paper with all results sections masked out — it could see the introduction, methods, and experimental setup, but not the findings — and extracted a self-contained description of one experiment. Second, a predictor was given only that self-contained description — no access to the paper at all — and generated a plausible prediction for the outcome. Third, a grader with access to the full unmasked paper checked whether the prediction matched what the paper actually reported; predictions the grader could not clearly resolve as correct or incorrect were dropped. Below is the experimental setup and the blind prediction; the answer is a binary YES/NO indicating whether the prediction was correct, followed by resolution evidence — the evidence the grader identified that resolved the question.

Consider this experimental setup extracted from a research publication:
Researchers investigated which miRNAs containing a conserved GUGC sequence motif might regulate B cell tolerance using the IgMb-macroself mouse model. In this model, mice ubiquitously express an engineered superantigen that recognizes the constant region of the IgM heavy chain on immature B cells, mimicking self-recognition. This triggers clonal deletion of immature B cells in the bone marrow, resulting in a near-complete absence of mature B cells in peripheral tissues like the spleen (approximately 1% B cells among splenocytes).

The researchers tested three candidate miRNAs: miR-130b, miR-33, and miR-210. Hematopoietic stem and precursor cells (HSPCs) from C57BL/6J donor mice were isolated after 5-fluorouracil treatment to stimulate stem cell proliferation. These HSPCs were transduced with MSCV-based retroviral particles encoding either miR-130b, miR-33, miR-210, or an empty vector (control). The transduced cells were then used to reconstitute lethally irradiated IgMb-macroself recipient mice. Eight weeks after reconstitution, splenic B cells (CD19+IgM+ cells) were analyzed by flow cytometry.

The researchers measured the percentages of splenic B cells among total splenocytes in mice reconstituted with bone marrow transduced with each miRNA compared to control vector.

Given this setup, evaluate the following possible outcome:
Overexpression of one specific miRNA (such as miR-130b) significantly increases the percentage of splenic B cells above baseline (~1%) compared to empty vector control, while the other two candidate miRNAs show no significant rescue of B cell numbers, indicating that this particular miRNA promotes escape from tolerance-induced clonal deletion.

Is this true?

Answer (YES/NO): YES